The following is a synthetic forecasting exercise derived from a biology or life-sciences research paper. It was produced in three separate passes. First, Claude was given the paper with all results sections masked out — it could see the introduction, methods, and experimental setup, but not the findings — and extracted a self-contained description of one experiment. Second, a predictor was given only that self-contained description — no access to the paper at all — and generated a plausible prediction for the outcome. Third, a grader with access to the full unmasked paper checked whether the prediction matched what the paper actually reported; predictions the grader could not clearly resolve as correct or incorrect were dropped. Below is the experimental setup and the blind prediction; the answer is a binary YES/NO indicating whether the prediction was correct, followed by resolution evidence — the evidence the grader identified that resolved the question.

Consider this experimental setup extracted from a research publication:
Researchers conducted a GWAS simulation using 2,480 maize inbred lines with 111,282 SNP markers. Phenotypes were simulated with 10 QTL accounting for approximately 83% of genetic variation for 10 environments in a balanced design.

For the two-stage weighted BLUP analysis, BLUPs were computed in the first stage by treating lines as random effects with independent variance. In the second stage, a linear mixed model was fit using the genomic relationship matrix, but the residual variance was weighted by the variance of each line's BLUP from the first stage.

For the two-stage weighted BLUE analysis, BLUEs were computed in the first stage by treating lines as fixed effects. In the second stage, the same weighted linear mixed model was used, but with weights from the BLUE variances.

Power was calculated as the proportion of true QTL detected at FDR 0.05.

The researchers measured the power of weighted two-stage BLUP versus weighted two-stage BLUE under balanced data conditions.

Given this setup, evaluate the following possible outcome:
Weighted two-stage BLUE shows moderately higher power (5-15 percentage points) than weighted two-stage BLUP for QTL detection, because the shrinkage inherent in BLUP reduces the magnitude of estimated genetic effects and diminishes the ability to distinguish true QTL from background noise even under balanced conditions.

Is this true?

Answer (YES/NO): NO